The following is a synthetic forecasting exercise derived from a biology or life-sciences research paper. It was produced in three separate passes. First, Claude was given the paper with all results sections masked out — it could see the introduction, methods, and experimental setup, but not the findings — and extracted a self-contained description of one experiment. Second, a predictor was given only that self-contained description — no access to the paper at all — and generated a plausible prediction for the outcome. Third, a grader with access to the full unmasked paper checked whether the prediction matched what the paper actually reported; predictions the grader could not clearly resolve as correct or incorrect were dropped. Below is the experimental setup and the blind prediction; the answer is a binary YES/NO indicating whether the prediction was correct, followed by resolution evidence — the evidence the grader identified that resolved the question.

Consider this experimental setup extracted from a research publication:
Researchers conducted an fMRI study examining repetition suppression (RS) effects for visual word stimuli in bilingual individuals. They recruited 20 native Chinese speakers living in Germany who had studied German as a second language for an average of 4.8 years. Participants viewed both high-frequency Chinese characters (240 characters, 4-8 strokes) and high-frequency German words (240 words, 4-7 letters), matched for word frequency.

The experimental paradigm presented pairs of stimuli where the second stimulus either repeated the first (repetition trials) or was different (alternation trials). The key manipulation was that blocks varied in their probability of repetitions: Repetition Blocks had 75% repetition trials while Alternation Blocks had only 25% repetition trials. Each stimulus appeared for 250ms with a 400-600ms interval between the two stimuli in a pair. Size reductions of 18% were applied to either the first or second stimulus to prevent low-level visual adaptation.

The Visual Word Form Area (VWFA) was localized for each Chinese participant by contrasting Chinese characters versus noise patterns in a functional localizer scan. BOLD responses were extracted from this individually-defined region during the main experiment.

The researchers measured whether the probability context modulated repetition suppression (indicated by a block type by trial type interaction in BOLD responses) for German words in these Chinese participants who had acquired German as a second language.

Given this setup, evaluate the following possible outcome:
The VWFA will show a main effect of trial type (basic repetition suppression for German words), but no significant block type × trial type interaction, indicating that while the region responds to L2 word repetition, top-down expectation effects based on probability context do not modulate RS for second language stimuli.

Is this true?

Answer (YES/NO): NO